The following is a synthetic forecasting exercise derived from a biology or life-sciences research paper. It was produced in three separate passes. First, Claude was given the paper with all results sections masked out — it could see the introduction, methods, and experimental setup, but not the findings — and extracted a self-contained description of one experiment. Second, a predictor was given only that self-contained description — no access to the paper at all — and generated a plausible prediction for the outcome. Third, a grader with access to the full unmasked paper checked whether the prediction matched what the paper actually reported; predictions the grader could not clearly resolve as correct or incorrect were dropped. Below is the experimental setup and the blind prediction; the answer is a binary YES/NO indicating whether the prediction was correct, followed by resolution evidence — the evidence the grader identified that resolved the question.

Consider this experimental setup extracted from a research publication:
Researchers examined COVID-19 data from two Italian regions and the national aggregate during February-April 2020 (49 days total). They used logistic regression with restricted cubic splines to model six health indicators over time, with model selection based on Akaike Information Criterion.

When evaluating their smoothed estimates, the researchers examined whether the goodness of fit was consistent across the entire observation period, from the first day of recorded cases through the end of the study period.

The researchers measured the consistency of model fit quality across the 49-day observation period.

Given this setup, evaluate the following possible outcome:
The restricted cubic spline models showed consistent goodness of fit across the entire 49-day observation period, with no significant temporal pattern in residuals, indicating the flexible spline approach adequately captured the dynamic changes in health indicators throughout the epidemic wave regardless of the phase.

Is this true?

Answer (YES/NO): NO